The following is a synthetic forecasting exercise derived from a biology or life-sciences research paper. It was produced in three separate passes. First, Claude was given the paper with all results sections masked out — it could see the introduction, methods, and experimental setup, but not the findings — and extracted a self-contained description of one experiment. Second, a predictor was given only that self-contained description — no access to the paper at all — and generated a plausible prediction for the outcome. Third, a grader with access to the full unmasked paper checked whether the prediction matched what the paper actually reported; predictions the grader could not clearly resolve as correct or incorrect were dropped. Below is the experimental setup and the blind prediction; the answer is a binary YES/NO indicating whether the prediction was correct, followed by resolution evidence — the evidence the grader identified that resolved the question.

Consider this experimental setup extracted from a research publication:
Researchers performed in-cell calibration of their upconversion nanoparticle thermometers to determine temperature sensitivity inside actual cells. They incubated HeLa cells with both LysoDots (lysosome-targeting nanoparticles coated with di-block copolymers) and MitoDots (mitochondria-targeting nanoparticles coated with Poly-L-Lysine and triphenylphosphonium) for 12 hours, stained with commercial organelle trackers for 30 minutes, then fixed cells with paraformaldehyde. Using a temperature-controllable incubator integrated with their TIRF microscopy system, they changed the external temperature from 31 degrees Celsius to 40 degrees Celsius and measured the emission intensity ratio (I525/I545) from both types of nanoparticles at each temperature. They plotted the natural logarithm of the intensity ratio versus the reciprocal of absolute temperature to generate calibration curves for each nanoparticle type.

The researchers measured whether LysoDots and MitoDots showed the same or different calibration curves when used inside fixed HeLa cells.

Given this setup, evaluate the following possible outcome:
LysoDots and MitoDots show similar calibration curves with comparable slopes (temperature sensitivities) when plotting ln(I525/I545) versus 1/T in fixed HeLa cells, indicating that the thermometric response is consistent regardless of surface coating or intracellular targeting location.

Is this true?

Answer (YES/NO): YES